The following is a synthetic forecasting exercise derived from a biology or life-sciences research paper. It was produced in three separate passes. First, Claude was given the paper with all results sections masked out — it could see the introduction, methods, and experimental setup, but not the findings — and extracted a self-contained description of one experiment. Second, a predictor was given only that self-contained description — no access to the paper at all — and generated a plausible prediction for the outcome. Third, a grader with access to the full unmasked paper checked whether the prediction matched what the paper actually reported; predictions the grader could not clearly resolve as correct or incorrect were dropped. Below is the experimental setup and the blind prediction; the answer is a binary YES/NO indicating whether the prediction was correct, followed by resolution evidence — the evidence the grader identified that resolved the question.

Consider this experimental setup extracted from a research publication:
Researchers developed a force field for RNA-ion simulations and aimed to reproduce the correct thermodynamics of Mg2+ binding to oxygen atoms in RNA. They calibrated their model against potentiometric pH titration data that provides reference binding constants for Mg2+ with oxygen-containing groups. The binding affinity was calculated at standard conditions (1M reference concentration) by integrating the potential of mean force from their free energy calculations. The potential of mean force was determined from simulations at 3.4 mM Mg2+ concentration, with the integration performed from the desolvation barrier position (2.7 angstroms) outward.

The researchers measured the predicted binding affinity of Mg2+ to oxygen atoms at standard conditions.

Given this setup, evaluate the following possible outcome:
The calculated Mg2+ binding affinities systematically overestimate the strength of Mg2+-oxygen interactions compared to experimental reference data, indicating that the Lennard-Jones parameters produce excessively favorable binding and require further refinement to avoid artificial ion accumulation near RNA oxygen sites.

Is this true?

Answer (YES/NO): NO